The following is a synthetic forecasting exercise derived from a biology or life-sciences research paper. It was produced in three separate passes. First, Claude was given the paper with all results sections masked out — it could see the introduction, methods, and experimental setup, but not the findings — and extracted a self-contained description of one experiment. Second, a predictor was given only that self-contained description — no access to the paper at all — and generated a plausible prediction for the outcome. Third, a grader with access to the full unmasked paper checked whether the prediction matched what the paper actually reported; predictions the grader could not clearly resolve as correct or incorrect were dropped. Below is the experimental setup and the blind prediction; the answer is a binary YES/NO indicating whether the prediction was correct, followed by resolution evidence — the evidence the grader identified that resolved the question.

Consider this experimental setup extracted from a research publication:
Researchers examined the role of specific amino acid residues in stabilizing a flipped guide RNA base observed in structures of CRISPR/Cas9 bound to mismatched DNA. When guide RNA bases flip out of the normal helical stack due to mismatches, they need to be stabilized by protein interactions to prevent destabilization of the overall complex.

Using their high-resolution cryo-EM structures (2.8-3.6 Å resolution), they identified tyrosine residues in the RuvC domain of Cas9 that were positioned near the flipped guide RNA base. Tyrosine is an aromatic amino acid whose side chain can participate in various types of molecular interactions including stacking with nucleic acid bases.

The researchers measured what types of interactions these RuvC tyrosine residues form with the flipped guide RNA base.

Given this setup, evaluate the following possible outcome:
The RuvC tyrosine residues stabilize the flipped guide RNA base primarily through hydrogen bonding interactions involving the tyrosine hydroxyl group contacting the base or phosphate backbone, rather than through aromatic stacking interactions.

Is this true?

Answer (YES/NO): NO